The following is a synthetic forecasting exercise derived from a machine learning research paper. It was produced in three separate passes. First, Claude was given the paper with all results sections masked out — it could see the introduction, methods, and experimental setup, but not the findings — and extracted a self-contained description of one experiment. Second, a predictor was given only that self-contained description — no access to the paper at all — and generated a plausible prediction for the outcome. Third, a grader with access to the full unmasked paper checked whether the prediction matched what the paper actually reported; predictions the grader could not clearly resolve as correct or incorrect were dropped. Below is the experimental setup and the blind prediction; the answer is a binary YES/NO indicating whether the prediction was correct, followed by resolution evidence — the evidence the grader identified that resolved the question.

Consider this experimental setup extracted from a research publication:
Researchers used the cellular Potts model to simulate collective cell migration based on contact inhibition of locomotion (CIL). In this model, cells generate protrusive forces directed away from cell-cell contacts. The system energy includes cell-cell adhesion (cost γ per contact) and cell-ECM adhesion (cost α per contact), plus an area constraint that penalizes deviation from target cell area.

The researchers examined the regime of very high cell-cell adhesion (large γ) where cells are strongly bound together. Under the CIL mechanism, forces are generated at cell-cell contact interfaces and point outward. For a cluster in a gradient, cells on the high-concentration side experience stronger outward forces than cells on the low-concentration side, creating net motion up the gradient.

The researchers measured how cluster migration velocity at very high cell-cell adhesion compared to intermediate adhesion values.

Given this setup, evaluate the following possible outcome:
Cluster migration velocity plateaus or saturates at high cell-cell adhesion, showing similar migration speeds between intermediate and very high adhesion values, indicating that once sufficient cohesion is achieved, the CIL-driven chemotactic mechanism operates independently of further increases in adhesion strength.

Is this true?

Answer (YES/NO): NO